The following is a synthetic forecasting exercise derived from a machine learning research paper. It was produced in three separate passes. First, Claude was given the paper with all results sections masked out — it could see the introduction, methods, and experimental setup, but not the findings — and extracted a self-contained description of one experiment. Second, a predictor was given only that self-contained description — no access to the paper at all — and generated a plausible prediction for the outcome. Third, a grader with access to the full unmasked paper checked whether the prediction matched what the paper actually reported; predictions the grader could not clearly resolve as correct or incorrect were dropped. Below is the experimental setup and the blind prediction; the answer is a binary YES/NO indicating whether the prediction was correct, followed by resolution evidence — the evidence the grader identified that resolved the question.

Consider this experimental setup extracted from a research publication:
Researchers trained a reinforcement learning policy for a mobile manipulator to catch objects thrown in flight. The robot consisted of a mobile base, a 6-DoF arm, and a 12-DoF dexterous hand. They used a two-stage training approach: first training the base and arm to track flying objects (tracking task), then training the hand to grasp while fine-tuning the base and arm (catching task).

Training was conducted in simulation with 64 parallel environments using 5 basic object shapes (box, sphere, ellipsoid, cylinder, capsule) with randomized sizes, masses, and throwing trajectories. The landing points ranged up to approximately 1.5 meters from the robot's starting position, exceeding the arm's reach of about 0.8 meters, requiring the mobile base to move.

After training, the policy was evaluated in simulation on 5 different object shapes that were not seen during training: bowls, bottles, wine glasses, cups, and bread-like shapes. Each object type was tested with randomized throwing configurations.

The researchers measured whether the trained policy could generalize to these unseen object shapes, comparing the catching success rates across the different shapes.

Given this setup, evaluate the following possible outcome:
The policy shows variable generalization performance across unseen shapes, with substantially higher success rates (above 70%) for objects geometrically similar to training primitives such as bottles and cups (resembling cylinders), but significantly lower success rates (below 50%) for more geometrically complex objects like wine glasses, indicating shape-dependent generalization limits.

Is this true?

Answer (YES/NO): NO